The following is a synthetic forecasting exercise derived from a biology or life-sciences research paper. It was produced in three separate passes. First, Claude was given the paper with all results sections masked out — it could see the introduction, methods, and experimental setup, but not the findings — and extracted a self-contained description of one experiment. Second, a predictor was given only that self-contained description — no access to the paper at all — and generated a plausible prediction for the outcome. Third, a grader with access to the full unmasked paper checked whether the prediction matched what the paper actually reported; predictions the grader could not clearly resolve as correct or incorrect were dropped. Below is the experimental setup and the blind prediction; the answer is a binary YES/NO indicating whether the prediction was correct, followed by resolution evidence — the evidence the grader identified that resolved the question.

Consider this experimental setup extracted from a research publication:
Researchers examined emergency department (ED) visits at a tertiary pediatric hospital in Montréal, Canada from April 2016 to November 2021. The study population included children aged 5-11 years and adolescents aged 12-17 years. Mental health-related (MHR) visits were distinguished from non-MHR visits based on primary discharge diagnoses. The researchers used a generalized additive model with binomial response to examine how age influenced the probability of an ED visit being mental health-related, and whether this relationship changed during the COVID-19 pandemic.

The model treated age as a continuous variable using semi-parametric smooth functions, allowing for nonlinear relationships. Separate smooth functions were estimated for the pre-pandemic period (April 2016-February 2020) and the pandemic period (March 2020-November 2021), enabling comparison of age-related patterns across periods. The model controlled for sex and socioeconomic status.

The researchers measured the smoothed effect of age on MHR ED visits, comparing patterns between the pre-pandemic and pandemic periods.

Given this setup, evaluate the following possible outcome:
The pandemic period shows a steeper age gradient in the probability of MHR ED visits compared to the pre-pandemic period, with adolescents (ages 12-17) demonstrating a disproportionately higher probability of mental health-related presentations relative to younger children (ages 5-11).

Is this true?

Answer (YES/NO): NO